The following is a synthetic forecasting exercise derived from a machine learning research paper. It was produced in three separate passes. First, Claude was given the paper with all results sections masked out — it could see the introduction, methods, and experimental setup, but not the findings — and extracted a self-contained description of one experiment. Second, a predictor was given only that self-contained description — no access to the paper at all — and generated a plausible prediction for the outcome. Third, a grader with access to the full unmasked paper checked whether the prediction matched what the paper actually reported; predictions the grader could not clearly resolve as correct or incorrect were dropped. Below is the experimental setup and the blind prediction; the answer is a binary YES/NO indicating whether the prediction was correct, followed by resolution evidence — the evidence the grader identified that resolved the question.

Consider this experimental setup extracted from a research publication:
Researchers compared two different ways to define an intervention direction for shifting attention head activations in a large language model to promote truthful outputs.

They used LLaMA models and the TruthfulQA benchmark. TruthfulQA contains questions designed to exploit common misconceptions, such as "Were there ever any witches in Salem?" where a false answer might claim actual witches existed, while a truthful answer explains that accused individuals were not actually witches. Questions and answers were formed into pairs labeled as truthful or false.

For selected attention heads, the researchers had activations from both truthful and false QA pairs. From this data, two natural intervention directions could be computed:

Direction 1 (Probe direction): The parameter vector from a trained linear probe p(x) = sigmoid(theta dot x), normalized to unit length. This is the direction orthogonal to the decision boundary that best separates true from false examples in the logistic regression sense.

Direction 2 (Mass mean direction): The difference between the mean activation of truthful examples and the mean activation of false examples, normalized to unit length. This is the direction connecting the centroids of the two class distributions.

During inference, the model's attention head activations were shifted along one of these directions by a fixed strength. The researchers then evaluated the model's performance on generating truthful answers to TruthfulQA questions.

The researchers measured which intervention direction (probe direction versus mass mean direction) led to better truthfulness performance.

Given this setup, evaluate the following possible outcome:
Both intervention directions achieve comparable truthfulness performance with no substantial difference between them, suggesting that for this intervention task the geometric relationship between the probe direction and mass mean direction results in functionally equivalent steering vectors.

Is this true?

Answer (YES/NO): NO